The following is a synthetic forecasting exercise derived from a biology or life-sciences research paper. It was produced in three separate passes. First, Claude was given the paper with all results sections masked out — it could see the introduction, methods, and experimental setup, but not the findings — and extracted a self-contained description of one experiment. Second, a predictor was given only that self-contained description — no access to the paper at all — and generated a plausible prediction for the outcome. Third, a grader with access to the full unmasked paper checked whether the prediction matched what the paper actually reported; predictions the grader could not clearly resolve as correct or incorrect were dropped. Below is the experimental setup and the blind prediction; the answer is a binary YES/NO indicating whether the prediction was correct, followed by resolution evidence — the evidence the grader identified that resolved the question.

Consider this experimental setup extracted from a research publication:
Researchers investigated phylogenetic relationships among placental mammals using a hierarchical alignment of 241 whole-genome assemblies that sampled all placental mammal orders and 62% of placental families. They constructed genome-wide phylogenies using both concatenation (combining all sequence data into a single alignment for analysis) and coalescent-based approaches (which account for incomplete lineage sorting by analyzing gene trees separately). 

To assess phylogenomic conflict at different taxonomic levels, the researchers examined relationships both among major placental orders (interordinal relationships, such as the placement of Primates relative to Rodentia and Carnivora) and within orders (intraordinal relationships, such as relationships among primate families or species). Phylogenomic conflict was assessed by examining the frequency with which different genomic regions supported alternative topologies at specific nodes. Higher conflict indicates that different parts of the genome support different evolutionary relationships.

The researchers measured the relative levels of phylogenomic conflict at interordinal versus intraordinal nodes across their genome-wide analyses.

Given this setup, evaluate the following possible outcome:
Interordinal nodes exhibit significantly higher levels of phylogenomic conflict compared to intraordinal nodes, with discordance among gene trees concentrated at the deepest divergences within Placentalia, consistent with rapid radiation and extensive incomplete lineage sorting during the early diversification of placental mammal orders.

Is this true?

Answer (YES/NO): NO